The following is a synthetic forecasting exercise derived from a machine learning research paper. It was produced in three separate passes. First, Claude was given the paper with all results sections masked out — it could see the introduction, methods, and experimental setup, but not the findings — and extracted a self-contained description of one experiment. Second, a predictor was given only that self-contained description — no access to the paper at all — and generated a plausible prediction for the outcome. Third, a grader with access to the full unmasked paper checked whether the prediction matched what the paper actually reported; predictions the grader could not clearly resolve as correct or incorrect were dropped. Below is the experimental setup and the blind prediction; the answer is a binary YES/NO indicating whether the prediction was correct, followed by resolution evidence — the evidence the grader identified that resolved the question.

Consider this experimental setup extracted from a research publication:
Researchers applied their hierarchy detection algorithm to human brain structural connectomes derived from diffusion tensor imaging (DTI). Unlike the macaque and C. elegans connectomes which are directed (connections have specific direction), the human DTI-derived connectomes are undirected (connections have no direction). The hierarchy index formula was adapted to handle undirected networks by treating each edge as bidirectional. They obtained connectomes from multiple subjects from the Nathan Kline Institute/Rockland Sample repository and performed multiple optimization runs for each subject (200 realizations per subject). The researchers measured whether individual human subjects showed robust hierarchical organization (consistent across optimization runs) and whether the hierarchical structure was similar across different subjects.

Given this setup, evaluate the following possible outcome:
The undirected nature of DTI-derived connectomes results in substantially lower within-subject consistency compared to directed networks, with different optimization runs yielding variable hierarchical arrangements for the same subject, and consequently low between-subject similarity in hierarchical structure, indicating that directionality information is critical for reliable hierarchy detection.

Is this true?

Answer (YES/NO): NO